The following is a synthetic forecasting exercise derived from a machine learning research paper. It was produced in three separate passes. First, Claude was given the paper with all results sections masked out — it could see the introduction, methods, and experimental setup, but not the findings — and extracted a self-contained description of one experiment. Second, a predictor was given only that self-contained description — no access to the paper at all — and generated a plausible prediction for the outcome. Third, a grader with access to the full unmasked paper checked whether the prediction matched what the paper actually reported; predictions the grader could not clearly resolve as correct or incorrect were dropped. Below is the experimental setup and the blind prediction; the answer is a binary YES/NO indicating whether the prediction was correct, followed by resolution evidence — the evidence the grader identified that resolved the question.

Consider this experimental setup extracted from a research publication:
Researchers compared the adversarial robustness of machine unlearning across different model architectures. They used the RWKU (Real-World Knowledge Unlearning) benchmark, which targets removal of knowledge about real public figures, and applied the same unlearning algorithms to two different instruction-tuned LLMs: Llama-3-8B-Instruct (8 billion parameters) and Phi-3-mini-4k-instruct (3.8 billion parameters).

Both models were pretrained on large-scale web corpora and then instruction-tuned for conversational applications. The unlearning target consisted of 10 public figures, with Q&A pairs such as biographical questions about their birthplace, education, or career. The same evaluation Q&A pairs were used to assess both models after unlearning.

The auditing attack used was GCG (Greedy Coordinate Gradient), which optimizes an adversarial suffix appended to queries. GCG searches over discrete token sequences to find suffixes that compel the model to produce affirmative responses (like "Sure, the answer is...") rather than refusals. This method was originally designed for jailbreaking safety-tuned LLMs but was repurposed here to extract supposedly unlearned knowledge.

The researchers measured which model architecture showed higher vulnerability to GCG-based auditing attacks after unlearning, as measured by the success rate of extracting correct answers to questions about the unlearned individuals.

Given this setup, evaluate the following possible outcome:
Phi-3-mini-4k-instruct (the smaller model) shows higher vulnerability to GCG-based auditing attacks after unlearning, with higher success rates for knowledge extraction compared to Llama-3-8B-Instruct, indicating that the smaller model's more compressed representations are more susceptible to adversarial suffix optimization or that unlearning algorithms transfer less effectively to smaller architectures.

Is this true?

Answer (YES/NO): NO